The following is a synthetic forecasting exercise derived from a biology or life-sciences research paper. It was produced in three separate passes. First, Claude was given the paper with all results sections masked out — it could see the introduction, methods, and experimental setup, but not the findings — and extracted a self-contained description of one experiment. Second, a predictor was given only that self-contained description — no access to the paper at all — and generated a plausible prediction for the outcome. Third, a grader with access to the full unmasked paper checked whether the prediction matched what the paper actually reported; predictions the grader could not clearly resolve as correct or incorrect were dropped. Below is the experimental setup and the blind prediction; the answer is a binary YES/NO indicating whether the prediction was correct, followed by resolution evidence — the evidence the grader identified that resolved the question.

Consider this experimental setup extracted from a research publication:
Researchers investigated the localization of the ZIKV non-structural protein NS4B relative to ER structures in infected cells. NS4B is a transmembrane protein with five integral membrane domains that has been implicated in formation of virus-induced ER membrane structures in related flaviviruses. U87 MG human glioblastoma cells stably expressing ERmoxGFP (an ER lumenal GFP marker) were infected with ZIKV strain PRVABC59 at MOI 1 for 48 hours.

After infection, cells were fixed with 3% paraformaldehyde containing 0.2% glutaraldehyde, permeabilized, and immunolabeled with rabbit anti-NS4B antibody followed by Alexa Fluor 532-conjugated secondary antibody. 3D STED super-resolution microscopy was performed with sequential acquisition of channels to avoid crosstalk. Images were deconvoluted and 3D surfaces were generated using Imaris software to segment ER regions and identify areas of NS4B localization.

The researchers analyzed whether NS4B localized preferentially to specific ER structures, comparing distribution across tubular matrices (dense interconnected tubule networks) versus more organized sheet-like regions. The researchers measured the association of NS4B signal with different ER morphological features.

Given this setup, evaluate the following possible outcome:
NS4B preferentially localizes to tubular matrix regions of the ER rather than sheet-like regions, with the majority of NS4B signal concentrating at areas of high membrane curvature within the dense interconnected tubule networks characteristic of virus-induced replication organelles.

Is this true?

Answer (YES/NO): NO